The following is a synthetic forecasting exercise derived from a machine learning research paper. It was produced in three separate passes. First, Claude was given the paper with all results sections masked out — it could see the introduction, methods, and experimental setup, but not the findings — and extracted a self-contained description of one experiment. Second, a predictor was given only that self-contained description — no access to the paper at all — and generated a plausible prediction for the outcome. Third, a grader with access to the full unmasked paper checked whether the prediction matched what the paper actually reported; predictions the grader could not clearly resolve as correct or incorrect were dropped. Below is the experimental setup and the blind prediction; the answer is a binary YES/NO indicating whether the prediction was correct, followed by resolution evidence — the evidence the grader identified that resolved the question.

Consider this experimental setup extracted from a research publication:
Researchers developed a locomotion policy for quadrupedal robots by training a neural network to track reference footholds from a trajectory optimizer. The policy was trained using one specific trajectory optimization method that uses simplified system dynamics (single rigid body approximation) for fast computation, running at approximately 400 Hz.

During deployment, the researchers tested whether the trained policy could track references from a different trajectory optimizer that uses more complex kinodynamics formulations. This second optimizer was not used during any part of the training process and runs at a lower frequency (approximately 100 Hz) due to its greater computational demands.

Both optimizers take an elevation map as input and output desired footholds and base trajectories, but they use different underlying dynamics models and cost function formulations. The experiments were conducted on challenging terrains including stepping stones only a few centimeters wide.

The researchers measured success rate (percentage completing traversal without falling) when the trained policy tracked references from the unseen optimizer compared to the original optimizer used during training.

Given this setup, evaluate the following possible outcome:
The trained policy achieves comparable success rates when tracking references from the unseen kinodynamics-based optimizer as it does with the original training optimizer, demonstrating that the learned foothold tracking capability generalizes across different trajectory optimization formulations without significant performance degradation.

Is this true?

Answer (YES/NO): YES